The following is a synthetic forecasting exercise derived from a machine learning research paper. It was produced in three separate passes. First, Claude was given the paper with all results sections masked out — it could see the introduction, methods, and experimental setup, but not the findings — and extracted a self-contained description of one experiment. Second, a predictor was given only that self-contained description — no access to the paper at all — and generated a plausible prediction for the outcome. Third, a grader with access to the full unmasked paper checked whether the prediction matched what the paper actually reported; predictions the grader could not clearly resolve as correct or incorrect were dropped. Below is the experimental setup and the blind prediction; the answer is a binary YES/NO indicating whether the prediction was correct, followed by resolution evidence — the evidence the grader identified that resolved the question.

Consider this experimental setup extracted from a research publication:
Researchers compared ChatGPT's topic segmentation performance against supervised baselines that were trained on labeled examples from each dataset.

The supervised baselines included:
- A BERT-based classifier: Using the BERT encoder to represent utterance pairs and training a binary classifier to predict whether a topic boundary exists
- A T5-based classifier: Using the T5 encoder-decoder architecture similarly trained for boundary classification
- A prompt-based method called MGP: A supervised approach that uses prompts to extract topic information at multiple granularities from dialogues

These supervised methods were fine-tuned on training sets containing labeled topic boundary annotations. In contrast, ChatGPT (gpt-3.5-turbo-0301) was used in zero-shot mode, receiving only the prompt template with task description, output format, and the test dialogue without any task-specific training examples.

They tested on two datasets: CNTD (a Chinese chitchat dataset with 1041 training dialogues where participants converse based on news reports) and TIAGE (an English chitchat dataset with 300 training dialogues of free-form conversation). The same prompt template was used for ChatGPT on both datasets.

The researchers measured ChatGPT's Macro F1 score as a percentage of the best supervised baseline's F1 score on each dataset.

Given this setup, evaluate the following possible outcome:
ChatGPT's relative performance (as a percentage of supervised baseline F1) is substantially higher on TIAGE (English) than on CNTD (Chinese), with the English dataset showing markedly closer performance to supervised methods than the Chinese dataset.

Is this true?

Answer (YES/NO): NO